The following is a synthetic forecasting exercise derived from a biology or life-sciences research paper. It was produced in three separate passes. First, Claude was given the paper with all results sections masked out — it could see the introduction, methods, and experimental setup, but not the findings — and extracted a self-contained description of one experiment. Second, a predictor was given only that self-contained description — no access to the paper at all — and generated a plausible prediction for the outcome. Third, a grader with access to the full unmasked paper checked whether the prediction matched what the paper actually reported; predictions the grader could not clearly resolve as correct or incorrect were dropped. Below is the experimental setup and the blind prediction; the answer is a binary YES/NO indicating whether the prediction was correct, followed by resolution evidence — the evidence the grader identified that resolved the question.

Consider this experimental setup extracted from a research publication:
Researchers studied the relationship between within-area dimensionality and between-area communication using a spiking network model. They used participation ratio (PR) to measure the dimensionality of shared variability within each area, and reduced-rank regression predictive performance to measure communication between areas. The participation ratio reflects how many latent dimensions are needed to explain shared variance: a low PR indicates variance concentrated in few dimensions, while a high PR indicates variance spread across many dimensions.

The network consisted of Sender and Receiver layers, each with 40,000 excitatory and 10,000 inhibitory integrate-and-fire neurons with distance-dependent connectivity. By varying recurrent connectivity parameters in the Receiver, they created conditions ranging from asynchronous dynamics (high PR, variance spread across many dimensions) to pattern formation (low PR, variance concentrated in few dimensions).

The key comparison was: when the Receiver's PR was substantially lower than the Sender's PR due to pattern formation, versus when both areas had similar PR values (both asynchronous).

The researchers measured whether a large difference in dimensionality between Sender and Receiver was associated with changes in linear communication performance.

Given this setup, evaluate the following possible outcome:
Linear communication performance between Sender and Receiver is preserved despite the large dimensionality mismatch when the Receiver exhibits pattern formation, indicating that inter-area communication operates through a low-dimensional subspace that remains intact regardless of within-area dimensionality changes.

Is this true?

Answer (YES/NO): NO